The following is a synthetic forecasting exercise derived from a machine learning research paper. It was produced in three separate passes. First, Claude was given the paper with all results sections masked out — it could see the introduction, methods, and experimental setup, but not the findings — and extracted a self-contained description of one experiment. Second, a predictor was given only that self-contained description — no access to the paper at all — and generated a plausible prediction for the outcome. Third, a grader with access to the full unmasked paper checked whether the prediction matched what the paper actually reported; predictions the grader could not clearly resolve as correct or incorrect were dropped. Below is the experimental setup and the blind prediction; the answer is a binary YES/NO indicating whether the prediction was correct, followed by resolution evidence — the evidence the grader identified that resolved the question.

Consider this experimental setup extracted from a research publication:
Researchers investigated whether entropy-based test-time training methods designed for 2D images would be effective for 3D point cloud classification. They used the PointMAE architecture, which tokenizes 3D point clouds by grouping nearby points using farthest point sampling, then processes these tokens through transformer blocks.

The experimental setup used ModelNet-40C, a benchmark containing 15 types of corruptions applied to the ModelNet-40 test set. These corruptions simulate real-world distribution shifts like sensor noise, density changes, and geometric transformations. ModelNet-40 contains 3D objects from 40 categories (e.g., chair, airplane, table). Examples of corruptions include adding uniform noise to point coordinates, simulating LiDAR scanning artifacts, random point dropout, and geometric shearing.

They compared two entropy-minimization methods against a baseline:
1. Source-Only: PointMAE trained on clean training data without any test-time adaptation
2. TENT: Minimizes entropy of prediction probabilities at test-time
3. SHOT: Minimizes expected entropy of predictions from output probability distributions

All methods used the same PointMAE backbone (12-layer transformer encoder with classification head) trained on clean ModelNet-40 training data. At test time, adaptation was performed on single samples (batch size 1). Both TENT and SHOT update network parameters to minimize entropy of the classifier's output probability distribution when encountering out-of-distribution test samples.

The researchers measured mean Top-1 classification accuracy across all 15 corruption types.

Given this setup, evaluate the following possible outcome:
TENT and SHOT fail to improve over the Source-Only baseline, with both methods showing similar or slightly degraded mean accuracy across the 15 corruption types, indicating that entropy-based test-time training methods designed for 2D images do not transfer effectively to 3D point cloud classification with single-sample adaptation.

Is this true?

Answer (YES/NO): NO